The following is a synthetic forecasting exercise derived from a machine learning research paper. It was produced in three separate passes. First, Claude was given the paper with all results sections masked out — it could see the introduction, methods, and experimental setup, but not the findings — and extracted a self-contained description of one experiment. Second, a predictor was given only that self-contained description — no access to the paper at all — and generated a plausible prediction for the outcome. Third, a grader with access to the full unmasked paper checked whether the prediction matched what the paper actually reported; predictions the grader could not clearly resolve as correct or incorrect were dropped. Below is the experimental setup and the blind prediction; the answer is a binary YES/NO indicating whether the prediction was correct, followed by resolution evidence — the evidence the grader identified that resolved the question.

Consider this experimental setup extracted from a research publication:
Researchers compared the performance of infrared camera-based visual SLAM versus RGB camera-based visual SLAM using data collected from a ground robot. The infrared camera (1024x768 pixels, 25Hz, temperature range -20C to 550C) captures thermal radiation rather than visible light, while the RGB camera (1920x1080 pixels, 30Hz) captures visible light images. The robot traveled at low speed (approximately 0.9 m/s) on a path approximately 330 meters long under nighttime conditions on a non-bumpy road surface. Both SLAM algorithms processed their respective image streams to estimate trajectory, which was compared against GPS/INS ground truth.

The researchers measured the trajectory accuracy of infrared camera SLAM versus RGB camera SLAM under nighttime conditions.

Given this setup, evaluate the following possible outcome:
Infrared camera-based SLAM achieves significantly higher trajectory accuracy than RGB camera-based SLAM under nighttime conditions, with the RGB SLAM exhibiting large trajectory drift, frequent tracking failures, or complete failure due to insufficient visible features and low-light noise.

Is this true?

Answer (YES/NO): YES